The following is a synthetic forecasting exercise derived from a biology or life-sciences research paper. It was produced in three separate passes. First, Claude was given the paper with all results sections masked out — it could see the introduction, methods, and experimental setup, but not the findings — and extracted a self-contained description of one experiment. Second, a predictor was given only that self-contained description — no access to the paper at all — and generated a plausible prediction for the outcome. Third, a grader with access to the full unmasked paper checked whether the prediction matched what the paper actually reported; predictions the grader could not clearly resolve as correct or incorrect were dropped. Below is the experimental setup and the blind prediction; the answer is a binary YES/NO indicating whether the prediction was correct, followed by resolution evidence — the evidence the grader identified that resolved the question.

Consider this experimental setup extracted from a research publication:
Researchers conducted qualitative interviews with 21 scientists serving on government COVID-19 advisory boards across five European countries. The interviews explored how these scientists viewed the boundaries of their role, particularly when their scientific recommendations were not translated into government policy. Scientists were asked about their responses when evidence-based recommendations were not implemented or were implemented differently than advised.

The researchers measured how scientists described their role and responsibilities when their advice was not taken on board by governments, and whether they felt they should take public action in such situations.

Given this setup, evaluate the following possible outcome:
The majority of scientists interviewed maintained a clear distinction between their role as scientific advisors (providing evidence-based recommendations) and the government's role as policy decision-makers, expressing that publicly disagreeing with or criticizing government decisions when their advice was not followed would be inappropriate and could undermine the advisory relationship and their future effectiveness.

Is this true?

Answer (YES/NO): YES